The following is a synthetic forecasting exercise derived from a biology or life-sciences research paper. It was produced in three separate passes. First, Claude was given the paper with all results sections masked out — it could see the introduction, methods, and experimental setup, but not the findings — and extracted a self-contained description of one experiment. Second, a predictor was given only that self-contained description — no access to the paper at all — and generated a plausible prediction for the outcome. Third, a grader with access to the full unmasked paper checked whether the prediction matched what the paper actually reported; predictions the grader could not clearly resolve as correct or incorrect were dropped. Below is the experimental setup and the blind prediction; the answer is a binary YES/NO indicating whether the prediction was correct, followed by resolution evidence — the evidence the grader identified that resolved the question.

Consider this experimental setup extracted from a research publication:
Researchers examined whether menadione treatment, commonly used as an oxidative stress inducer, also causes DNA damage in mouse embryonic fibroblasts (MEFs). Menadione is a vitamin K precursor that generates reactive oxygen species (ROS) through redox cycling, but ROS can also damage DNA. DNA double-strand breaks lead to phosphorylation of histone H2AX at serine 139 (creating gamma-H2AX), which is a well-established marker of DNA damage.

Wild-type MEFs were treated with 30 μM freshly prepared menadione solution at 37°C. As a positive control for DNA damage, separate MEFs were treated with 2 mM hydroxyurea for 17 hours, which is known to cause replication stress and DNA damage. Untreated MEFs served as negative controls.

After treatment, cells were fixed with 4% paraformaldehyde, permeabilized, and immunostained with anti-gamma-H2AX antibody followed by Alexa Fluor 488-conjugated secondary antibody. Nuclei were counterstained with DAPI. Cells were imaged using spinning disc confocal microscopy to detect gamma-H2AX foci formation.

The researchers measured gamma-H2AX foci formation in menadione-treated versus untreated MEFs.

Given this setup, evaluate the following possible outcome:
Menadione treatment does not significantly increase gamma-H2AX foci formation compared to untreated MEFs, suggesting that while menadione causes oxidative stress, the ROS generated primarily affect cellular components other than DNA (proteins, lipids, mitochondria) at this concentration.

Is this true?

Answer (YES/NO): NO